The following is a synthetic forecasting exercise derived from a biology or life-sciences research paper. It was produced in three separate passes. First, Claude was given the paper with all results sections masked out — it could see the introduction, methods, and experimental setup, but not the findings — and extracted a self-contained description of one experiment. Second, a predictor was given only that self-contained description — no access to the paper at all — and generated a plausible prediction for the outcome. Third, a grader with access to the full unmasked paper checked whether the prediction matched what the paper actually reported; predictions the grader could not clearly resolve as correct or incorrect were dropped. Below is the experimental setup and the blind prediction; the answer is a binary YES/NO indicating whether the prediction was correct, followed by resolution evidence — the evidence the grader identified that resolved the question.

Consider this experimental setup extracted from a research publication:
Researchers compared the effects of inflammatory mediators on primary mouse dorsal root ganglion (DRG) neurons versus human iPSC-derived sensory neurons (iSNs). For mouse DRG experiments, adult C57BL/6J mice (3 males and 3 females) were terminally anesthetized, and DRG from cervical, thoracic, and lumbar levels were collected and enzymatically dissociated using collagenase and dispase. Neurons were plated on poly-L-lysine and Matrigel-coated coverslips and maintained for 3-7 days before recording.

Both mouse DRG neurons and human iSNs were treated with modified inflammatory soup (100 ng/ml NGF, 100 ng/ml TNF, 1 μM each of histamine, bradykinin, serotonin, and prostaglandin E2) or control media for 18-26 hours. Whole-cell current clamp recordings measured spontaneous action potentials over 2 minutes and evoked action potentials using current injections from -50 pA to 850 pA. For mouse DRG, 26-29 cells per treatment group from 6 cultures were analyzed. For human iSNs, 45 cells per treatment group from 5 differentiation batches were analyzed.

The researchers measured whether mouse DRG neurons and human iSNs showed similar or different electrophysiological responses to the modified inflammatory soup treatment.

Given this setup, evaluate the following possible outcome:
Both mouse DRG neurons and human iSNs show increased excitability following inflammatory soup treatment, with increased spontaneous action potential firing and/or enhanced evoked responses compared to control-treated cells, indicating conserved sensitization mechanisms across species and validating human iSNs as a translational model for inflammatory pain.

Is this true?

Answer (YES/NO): NO